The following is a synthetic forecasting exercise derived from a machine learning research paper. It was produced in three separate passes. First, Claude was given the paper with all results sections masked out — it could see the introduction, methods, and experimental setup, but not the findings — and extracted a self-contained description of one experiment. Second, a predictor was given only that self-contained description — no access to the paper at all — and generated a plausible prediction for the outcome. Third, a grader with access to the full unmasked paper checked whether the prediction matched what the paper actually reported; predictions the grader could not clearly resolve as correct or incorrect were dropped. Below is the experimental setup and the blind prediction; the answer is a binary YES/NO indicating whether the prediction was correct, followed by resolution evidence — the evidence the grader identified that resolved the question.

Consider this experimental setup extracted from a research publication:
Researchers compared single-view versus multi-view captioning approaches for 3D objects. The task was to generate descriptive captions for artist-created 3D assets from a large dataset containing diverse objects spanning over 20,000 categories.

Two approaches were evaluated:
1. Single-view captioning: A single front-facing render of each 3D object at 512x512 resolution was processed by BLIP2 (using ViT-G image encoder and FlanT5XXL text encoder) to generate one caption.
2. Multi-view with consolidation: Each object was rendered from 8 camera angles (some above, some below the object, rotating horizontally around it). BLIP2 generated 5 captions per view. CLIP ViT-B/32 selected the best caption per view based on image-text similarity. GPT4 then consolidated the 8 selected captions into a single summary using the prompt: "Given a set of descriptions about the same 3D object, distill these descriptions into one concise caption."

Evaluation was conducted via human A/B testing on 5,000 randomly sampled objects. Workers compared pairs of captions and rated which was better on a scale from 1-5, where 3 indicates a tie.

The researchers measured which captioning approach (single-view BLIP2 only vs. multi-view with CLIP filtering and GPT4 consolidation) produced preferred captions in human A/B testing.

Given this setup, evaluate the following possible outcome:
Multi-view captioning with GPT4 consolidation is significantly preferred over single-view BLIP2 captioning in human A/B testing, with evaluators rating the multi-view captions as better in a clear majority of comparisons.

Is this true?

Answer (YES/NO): YES